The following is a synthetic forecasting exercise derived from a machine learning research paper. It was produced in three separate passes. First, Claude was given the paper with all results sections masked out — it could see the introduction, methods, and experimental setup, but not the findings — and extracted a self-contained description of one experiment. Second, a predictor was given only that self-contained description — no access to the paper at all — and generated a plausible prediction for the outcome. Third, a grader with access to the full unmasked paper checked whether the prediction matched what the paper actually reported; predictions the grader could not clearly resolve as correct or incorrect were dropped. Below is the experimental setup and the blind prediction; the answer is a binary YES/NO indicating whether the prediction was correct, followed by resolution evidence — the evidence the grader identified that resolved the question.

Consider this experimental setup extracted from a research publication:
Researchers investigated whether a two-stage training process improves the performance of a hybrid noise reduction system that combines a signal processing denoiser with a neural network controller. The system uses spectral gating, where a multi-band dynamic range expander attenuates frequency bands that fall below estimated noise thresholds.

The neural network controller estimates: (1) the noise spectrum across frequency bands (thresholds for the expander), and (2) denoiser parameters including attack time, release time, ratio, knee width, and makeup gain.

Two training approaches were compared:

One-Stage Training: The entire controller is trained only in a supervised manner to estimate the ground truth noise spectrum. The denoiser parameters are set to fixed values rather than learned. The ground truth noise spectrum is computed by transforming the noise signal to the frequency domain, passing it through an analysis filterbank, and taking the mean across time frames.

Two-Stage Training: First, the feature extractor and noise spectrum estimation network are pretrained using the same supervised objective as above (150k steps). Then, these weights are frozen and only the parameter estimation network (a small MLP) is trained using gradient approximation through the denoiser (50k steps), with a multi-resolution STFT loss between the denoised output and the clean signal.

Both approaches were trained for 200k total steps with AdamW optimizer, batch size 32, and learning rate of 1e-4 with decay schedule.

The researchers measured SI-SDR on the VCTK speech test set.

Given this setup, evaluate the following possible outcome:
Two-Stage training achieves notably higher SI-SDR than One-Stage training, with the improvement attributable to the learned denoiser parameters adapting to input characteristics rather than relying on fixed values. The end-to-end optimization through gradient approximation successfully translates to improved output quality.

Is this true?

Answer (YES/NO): YES